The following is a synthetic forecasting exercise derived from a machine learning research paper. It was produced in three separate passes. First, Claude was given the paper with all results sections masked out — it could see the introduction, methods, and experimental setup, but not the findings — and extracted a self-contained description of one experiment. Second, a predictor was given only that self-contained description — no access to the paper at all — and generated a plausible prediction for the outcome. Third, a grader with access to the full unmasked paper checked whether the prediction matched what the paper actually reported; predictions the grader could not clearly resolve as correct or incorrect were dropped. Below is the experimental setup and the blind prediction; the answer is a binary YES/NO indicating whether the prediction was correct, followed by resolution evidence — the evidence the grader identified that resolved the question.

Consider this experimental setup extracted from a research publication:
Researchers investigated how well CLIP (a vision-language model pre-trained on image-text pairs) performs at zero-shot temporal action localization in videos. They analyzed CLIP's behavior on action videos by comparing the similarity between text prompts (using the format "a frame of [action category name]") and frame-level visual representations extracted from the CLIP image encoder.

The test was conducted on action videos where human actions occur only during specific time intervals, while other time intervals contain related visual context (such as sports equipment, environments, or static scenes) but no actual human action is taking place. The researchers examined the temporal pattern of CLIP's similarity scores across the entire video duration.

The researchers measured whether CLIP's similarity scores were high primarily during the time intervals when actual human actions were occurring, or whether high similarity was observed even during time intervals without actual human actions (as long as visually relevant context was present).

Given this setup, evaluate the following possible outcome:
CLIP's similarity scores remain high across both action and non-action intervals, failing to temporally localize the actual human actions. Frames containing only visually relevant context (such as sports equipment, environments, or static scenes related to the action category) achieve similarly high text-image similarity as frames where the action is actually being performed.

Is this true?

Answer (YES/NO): YES